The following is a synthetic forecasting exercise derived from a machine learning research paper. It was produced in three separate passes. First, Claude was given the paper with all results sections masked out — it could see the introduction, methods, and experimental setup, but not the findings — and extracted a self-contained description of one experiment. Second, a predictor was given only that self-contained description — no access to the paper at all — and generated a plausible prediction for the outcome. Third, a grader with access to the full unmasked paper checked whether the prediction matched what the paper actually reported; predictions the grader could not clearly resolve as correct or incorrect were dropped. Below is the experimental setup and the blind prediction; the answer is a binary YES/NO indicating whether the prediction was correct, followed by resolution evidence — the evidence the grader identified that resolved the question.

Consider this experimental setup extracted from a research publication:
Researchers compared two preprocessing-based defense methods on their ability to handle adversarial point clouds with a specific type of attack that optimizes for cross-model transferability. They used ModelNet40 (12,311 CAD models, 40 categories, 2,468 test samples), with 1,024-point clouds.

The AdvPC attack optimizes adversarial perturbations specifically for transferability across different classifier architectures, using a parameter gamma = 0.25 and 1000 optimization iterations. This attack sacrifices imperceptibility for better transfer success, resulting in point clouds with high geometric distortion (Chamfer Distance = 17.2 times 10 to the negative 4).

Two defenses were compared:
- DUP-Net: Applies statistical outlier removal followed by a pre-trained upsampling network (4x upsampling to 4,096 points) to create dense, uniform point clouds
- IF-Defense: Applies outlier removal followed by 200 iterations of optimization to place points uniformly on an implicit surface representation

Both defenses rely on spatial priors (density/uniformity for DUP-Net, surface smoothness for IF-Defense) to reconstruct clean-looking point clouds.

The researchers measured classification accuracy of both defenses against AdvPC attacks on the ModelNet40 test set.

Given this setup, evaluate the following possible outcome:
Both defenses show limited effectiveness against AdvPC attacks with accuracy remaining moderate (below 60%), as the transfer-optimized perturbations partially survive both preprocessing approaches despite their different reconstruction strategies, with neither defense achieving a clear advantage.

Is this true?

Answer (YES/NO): NO